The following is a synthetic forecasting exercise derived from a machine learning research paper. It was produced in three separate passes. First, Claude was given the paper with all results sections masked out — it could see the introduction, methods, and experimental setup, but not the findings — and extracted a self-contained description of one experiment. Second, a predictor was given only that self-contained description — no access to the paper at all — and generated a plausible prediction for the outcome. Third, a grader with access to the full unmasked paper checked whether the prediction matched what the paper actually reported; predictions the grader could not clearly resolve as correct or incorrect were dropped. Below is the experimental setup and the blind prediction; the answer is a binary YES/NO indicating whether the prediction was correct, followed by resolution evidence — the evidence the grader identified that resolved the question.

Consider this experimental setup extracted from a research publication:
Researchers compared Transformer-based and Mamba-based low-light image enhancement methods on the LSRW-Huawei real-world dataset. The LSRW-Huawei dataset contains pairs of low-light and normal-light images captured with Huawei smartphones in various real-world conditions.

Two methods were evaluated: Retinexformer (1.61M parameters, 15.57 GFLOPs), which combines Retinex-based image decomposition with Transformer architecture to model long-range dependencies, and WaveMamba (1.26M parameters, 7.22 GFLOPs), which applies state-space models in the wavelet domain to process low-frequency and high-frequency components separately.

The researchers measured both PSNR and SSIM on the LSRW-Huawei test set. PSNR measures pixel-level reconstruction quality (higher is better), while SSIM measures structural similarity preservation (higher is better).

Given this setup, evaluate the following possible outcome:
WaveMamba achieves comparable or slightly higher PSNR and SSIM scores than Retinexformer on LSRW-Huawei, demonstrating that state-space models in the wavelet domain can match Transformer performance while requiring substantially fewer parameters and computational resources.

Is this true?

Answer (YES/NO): NO